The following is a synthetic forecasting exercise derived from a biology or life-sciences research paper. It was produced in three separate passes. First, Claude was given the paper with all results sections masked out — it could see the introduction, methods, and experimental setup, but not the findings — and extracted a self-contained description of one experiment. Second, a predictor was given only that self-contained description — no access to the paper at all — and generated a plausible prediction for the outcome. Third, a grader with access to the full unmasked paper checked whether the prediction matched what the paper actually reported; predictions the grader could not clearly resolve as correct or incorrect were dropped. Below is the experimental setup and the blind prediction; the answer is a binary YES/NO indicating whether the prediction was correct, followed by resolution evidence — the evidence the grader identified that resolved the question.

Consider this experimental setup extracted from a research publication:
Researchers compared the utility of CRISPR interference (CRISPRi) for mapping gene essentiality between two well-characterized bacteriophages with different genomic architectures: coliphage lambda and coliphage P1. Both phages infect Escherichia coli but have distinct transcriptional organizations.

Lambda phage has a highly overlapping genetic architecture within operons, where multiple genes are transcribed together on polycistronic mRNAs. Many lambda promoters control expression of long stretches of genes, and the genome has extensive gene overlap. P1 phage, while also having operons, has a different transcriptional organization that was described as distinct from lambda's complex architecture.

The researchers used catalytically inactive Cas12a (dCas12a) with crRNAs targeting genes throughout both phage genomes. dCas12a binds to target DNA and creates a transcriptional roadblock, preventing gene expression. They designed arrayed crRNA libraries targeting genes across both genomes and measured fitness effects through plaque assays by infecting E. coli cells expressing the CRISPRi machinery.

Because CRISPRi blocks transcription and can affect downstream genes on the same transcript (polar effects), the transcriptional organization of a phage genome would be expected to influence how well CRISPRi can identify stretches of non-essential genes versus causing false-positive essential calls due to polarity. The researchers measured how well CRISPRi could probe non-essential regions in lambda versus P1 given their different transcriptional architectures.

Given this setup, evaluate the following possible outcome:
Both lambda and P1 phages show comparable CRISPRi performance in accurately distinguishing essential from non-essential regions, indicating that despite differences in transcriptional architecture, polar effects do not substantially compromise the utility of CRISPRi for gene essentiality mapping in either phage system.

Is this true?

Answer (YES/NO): NO